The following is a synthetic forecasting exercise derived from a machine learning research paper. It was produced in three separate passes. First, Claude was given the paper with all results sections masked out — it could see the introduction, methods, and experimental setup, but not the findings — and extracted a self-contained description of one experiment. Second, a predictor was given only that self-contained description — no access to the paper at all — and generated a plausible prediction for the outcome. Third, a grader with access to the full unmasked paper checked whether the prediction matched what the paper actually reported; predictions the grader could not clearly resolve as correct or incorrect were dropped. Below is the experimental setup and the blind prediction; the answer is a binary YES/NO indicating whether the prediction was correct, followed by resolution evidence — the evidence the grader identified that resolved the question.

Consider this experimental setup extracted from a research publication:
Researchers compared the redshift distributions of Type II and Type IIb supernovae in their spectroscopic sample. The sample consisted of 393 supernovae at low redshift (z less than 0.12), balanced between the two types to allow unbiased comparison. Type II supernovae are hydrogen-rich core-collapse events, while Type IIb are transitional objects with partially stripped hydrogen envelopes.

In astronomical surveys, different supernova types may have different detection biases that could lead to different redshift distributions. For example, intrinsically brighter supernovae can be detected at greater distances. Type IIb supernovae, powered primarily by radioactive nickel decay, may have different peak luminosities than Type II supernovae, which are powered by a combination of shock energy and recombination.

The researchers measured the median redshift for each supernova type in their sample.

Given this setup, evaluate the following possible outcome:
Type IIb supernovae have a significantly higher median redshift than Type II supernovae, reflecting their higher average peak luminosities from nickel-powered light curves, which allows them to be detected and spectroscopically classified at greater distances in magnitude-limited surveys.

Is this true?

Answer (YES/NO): NO